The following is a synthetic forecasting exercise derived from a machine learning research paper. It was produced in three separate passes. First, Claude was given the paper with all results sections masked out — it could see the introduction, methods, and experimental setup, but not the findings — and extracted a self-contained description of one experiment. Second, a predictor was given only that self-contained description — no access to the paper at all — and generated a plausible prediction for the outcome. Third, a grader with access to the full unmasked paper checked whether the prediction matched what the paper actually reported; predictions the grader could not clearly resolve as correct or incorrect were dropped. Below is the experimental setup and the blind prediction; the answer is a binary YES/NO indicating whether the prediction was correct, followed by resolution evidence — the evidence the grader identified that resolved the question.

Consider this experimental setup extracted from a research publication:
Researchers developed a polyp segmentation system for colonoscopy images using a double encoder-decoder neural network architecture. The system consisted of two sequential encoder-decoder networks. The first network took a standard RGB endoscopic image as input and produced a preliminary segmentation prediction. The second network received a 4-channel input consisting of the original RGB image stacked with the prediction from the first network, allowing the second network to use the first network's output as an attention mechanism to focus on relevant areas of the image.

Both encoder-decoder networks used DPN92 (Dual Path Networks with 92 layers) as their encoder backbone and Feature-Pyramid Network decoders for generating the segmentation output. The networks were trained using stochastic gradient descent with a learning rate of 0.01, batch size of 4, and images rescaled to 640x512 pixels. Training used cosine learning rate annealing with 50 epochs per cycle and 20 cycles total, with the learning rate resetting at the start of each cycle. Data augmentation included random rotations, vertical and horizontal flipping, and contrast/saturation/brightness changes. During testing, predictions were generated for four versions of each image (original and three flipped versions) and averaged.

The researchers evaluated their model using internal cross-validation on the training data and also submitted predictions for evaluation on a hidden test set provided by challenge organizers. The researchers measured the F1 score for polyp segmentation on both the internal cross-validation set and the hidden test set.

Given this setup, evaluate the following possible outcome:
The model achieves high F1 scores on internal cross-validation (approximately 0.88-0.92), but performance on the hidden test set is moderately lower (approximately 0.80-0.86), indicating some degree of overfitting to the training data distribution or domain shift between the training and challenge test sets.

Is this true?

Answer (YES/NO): NO